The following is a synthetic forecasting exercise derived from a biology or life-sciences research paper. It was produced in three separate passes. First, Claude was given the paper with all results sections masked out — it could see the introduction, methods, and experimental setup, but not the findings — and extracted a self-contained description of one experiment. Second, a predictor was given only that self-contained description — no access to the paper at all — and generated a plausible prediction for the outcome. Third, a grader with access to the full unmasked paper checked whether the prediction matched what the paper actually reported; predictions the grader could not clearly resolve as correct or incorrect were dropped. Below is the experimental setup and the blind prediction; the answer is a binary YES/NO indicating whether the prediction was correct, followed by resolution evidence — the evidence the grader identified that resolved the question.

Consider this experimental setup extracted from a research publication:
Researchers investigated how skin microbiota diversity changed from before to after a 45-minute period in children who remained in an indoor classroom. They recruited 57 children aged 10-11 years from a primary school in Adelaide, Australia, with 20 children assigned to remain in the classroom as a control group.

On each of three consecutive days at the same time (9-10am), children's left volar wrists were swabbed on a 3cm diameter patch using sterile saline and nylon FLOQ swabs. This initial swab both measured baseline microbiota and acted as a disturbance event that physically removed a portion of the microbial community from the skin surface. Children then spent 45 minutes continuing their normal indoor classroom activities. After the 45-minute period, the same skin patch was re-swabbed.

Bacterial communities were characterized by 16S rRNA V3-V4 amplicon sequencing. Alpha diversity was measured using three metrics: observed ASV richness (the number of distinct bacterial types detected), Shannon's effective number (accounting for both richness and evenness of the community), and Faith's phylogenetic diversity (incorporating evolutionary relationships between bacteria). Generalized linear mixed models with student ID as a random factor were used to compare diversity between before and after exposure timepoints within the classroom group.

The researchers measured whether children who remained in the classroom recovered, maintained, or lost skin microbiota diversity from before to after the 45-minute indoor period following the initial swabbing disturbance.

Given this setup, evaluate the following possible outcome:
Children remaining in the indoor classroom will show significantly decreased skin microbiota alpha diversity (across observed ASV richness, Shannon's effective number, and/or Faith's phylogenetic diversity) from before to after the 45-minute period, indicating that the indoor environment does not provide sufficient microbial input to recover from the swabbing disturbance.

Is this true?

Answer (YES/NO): NO